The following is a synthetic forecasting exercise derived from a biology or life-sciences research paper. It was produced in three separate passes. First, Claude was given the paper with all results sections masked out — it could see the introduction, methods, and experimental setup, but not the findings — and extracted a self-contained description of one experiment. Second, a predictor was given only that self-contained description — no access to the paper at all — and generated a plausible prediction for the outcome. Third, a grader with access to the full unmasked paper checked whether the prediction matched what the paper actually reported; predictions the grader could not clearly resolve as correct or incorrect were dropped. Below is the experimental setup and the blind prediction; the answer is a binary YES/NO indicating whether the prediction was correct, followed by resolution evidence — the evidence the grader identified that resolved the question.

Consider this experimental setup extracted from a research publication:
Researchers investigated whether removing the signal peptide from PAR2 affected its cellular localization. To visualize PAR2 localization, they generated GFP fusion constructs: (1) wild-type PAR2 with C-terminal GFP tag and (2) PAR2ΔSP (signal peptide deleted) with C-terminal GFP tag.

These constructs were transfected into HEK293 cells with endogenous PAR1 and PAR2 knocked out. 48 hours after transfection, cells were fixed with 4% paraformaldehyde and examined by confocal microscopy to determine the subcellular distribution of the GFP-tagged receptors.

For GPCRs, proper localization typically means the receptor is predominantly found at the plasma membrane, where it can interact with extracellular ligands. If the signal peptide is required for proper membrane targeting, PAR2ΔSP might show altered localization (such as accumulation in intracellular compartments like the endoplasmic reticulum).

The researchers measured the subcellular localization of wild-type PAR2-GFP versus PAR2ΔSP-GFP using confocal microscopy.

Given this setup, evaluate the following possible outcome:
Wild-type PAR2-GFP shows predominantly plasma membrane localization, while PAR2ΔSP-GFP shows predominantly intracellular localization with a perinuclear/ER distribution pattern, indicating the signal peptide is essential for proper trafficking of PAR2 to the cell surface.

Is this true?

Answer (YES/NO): YES